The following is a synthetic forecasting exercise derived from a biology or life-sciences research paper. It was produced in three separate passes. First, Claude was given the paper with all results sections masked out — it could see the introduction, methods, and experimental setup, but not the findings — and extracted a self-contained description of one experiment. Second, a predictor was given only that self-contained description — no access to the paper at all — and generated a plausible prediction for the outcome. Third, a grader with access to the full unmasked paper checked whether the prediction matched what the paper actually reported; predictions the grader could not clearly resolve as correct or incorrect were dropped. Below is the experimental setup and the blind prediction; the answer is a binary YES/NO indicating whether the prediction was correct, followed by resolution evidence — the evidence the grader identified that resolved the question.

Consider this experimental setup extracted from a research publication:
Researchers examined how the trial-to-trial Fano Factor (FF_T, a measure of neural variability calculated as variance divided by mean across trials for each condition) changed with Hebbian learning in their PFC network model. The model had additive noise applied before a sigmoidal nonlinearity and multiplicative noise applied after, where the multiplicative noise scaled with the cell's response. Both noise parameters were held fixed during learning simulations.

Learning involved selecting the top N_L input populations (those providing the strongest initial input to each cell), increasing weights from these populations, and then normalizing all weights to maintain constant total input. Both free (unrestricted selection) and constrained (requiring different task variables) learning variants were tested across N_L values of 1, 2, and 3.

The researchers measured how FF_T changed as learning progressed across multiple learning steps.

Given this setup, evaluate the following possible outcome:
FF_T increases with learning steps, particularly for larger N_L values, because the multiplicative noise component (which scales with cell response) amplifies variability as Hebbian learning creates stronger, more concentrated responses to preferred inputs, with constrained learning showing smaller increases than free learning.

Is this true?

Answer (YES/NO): NO